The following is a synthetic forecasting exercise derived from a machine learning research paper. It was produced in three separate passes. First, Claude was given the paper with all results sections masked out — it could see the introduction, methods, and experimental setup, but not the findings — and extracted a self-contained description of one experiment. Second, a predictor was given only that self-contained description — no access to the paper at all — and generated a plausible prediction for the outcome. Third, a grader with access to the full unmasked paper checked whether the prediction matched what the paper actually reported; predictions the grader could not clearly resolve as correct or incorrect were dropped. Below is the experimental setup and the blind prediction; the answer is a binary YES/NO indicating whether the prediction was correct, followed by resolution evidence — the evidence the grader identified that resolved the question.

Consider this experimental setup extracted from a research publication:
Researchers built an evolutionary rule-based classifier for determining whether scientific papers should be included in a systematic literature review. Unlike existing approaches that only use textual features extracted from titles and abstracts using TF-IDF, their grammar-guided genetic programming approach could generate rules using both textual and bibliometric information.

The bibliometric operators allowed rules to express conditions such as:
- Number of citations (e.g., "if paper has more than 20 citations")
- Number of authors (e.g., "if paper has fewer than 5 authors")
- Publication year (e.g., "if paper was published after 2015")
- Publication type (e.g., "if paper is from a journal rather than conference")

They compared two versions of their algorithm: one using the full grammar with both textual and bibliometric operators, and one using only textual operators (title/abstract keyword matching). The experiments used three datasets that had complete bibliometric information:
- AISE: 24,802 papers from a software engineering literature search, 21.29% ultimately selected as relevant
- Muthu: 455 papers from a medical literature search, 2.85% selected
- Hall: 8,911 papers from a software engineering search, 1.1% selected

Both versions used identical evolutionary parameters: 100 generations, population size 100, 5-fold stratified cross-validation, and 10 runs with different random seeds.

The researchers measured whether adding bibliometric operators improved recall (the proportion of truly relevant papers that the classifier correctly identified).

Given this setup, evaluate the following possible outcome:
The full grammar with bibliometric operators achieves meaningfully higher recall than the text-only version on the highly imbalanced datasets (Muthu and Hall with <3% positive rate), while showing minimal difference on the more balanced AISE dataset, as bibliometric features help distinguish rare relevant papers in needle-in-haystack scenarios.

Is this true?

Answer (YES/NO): NO